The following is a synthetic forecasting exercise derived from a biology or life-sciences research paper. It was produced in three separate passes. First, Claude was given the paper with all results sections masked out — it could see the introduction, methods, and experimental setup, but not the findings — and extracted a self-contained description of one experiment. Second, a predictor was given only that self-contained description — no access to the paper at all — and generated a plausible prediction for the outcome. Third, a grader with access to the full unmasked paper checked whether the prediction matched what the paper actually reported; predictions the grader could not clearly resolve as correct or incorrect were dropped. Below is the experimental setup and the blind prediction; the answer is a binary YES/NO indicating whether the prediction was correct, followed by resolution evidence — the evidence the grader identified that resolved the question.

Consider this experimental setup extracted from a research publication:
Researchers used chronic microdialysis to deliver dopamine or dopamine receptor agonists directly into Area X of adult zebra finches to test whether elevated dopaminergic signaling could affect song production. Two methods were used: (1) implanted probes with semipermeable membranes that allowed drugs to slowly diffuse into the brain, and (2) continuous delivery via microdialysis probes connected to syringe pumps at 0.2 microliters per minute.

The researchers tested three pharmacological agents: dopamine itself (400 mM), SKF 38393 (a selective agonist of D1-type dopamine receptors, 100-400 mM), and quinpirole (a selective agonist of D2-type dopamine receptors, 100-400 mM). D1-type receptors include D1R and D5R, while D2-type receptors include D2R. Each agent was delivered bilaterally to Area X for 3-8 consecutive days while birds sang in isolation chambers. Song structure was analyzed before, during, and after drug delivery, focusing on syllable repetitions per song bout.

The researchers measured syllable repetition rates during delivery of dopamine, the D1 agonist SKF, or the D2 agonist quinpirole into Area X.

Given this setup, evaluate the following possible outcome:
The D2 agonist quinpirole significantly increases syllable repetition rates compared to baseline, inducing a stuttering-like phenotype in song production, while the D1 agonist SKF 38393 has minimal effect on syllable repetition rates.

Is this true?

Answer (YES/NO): NO